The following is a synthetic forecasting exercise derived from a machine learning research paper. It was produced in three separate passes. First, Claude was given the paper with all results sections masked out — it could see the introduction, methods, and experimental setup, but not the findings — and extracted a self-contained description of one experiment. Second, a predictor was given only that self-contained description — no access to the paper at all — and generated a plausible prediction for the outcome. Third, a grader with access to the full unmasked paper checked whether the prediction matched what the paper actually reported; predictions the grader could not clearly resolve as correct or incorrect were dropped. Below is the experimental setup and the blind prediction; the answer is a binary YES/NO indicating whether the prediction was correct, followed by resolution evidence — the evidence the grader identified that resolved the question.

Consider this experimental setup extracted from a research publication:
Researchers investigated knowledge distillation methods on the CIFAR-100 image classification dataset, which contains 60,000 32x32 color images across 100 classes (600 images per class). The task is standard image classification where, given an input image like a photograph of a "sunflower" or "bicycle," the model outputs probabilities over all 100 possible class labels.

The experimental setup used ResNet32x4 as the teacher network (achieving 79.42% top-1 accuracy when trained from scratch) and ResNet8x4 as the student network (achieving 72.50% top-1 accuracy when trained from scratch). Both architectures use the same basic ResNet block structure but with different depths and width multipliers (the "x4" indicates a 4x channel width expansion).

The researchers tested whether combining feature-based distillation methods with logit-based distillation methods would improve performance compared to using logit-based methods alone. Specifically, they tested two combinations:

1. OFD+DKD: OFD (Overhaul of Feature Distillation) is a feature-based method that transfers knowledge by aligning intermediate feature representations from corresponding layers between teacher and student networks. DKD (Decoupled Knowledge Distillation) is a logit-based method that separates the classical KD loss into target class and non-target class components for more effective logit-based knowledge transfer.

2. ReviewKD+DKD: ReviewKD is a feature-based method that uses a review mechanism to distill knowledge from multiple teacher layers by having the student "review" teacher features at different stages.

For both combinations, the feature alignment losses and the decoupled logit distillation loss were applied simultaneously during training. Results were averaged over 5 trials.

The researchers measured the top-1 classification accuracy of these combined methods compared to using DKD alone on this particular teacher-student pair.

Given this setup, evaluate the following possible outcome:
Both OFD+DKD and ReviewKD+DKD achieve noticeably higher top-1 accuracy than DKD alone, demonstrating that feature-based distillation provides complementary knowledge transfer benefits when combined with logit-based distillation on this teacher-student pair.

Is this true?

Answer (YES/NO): NO